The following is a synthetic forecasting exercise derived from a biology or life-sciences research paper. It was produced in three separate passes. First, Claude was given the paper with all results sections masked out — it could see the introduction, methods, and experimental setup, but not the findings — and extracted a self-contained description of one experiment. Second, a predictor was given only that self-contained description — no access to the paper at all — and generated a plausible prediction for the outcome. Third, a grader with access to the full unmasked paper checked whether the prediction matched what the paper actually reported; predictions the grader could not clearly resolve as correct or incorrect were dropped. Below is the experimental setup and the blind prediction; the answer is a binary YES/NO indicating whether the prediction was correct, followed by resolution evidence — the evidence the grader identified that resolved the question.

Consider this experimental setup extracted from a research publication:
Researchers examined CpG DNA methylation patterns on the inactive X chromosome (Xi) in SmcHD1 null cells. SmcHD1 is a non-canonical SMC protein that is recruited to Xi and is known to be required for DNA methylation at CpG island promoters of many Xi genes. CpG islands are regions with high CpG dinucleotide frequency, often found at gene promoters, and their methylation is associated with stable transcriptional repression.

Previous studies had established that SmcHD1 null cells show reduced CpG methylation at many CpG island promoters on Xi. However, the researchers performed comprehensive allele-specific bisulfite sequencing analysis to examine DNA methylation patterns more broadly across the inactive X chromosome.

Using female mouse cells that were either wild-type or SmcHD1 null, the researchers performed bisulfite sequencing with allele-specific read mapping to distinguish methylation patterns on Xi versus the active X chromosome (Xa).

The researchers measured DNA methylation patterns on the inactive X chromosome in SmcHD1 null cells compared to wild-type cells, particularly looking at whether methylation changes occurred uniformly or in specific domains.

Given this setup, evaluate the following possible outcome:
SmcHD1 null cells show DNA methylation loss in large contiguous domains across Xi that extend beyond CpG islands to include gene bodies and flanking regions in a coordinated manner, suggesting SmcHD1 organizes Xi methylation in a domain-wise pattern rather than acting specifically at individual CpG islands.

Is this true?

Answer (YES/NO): NO